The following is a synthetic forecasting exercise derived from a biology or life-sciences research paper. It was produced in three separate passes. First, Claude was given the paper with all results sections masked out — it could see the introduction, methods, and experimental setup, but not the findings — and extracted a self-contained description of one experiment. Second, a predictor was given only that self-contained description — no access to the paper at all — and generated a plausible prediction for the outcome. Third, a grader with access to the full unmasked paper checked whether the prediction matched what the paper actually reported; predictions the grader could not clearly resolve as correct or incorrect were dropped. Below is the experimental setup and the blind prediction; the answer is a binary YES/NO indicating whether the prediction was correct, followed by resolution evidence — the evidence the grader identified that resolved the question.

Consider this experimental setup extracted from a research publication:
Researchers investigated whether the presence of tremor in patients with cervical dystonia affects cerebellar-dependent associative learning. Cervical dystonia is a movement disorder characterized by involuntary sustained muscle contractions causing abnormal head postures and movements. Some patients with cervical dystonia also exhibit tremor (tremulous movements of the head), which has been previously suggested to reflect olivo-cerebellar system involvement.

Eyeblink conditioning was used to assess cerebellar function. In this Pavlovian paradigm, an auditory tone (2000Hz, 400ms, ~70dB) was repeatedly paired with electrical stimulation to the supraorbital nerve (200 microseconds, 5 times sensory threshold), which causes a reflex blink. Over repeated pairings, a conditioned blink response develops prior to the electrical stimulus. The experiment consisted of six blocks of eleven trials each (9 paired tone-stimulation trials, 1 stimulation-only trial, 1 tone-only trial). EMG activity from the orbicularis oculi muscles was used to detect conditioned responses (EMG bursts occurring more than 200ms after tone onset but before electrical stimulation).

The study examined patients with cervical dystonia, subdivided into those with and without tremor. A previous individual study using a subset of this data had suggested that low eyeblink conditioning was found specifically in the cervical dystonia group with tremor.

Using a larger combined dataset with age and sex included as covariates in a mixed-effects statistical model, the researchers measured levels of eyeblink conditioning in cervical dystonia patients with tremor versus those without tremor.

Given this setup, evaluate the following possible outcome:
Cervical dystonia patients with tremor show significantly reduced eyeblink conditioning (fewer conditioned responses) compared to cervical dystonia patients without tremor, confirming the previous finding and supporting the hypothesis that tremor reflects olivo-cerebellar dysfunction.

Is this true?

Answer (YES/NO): NO